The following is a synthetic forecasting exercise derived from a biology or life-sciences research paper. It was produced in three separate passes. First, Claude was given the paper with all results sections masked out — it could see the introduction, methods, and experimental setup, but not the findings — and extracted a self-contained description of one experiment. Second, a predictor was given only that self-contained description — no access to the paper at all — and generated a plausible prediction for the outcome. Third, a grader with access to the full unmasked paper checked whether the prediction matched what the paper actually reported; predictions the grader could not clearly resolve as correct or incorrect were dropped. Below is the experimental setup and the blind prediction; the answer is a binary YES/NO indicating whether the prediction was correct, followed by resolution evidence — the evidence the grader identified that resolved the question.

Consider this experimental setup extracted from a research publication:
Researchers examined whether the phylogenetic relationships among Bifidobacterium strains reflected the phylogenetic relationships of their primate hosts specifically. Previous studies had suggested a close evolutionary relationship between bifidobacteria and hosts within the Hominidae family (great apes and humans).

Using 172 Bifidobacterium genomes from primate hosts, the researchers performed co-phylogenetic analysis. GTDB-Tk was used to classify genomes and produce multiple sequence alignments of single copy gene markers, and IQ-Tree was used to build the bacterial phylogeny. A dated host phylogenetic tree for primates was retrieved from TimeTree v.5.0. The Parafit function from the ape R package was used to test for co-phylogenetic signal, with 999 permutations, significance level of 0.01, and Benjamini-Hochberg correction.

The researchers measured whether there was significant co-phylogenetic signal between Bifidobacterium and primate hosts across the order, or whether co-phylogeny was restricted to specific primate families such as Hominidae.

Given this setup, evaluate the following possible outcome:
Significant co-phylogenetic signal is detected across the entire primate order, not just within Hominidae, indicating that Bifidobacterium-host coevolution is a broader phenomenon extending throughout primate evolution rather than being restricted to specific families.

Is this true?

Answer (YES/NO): NO